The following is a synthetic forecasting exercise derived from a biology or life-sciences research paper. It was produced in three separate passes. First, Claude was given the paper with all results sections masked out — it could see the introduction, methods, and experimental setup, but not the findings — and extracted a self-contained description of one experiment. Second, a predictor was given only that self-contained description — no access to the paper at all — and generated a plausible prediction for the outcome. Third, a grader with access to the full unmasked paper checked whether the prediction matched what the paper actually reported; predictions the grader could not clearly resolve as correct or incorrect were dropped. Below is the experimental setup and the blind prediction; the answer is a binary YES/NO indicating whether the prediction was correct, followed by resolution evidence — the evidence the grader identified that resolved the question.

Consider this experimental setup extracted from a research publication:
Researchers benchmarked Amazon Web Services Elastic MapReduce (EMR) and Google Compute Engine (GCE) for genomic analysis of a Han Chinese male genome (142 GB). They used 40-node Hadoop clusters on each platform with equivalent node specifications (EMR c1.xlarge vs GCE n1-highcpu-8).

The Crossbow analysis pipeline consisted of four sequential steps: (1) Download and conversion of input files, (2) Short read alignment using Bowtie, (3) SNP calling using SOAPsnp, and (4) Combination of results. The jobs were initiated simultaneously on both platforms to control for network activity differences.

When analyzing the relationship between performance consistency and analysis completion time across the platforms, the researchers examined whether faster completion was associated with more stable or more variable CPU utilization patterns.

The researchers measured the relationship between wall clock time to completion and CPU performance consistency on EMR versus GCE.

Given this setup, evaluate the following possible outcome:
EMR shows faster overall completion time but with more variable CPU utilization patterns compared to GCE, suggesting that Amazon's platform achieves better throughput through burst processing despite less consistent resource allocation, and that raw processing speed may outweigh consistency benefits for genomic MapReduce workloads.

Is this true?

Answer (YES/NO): NO